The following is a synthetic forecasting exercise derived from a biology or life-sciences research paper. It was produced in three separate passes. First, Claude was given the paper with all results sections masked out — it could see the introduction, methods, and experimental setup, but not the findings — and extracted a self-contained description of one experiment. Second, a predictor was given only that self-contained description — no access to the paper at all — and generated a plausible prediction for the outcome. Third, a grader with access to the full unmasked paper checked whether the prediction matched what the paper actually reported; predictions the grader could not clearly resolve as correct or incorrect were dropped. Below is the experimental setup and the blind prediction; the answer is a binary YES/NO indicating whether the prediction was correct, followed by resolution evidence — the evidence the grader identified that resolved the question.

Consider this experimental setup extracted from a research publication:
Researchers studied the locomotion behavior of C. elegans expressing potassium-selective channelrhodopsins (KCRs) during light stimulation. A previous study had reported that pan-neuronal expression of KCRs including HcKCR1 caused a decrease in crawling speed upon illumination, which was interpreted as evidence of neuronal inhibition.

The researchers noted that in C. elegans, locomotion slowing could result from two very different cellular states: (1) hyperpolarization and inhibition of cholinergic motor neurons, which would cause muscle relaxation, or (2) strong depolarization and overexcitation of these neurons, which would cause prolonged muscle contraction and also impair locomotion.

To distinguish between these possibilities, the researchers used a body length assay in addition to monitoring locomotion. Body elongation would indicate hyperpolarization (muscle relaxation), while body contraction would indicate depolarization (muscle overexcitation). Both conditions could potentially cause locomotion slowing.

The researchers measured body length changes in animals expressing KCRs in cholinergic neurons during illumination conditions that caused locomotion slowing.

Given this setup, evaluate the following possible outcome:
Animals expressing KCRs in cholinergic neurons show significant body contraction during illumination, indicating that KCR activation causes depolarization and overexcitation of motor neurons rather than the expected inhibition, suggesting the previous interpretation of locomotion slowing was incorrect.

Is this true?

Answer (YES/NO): YES